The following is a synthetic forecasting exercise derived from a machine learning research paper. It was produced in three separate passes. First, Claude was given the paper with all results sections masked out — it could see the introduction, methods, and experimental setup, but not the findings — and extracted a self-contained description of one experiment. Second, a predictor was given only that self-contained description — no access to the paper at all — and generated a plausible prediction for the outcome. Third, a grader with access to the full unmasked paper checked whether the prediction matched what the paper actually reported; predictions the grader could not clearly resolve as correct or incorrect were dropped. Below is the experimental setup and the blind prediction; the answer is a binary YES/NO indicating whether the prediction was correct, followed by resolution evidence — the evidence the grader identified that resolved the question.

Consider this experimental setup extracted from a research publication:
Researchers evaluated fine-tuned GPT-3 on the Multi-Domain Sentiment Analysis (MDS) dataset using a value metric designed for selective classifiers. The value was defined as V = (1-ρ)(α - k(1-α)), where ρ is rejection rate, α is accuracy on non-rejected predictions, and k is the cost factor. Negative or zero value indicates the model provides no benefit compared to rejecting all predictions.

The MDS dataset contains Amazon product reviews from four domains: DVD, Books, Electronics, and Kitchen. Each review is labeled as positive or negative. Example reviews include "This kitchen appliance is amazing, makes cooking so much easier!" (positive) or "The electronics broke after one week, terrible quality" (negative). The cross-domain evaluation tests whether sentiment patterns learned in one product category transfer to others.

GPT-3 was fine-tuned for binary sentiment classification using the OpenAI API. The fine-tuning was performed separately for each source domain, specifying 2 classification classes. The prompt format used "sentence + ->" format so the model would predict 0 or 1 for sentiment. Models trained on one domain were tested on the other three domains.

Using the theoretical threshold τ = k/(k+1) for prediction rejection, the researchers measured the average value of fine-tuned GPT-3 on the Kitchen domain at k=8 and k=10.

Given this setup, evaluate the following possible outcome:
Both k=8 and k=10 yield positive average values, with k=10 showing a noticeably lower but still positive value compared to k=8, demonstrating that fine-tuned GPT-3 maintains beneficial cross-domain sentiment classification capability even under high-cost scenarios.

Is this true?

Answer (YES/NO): YES